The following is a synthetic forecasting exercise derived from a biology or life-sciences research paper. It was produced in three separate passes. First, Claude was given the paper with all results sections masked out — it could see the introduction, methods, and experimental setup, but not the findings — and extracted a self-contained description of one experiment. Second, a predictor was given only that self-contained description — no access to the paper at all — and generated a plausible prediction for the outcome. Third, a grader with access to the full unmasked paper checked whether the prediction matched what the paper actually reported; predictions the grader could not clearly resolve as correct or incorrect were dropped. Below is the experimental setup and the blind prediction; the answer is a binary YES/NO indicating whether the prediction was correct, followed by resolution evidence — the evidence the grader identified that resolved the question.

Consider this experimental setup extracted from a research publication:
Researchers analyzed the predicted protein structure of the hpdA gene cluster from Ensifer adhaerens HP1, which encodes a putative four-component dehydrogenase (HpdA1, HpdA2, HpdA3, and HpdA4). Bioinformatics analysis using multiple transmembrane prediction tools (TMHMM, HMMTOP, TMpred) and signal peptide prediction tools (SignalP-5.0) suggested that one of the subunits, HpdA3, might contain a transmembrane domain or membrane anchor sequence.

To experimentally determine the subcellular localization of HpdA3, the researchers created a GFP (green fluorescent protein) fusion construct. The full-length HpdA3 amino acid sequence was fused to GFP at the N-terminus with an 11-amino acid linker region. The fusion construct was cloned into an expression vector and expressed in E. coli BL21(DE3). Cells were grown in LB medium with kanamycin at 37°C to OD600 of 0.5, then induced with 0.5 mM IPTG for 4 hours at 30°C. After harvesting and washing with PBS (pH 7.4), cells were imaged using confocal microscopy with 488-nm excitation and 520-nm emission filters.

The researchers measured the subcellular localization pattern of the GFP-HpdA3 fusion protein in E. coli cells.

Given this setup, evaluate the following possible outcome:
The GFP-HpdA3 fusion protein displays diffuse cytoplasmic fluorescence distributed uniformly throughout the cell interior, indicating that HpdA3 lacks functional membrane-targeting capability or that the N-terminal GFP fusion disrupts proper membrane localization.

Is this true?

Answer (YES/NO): NO